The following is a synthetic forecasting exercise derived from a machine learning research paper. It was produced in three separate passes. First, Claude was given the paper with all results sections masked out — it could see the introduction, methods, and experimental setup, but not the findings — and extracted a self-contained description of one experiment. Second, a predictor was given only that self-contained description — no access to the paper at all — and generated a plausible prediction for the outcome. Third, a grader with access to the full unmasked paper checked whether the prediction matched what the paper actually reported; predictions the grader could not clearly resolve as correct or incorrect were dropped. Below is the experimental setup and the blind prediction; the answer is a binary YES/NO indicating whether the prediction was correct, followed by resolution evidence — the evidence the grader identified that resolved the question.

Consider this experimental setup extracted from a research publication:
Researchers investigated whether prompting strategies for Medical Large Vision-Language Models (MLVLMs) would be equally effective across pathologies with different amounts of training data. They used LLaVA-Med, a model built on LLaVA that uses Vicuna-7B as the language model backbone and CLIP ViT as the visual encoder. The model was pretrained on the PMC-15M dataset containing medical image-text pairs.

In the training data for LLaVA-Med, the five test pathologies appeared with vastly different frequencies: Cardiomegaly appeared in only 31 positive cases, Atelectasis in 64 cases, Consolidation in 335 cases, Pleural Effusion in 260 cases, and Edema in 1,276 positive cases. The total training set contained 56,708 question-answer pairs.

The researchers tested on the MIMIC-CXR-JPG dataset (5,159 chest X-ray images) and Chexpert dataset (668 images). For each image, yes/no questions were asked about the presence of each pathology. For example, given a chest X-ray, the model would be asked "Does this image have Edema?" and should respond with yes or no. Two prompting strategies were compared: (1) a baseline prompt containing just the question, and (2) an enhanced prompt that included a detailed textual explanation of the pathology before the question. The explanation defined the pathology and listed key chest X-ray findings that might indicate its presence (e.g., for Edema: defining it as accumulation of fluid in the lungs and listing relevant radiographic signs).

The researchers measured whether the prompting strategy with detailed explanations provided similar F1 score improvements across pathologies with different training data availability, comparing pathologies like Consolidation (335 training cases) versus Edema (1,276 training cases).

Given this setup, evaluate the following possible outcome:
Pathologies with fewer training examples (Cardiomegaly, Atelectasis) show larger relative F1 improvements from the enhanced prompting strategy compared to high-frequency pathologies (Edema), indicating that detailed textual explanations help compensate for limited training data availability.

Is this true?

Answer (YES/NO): NO